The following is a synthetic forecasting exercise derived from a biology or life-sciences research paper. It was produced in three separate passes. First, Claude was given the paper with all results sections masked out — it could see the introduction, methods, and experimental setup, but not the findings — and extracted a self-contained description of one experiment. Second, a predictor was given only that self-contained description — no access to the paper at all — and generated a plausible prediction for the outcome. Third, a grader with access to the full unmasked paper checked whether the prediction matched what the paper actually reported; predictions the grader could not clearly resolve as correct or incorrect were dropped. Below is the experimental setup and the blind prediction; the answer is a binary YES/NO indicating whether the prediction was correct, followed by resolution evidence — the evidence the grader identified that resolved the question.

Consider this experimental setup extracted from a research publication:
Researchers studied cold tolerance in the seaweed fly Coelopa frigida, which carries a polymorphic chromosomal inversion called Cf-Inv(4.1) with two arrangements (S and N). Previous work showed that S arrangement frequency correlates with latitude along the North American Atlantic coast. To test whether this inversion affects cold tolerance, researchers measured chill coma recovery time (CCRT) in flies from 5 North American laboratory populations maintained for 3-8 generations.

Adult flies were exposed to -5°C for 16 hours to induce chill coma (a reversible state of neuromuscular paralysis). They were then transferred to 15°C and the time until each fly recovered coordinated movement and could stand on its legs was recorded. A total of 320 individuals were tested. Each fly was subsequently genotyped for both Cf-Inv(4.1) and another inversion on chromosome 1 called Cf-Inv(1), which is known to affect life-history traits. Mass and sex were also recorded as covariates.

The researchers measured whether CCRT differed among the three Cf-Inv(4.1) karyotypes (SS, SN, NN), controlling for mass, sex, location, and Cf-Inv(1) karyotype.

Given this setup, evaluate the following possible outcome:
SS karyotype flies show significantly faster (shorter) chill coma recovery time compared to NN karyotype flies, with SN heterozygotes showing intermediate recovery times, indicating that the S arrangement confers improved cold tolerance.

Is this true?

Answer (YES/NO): NO